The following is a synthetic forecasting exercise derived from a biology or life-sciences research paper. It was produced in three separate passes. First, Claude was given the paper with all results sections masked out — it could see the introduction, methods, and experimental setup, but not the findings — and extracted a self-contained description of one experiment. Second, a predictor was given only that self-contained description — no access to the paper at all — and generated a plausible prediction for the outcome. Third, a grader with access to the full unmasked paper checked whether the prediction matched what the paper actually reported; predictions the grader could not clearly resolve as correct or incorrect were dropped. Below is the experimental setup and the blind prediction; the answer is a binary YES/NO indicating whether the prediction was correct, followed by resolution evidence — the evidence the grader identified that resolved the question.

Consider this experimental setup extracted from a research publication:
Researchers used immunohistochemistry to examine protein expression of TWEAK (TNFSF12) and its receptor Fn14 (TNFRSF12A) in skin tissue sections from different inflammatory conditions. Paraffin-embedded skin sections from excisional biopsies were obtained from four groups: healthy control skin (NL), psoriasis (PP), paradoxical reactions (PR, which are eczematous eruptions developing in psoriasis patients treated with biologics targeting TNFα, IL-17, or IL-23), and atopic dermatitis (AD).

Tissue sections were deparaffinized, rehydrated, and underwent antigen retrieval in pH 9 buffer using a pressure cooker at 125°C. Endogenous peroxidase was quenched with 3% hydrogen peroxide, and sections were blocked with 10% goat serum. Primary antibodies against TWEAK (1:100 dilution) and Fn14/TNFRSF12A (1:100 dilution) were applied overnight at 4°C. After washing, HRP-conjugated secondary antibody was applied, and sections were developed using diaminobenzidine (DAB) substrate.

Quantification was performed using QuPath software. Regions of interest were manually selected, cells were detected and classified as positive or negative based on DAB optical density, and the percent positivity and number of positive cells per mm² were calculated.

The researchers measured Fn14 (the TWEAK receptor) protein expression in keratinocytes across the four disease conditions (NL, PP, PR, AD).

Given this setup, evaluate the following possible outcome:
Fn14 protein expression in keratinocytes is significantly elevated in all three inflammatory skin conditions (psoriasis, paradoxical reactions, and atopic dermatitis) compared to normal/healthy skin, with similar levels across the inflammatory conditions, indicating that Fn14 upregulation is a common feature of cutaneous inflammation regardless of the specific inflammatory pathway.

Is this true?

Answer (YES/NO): NO